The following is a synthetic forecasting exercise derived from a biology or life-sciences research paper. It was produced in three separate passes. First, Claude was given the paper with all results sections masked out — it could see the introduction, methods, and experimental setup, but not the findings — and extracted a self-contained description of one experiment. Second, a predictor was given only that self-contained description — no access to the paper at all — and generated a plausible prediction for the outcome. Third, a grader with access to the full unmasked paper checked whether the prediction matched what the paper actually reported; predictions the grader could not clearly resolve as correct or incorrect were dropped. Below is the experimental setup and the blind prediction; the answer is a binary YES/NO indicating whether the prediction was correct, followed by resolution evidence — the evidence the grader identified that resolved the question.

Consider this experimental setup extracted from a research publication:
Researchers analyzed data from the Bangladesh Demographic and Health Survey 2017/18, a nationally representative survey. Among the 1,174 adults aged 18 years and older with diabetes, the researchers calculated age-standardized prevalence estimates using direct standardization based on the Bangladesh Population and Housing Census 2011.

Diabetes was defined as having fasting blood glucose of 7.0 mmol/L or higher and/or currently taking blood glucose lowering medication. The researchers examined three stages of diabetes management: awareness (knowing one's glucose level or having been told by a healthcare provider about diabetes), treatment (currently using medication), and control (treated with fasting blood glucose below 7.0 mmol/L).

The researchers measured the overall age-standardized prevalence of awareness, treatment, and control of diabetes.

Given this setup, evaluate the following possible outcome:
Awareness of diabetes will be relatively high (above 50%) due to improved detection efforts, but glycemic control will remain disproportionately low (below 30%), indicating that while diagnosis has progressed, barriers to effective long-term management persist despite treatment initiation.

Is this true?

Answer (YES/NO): NO